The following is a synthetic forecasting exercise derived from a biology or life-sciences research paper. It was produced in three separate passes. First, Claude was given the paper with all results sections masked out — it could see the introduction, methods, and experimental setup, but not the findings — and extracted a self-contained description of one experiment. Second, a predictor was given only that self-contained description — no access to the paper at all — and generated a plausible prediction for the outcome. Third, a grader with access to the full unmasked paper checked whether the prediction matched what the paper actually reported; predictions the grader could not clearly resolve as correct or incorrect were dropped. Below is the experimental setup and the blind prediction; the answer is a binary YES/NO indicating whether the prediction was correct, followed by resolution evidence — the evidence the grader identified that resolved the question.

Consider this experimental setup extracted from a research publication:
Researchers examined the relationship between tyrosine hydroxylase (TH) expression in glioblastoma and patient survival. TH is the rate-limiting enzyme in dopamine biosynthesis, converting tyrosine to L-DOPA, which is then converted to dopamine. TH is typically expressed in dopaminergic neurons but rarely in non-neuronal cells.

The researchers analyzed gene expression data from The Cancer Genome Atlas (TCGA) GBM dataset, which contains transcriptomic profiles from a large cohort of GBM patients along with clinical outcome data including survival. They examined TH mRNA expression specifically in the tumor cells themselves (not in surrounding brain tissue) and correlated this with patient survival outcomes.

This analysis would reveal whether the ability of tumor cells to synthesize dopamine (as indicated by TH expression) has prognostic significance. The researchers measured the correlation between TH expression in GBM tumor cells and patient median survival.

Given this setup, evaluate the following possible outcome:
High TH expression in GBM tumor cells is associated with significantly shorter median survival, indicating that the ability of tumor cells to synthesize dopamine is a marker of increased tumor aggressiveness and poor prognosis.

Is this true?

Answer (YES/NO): YES